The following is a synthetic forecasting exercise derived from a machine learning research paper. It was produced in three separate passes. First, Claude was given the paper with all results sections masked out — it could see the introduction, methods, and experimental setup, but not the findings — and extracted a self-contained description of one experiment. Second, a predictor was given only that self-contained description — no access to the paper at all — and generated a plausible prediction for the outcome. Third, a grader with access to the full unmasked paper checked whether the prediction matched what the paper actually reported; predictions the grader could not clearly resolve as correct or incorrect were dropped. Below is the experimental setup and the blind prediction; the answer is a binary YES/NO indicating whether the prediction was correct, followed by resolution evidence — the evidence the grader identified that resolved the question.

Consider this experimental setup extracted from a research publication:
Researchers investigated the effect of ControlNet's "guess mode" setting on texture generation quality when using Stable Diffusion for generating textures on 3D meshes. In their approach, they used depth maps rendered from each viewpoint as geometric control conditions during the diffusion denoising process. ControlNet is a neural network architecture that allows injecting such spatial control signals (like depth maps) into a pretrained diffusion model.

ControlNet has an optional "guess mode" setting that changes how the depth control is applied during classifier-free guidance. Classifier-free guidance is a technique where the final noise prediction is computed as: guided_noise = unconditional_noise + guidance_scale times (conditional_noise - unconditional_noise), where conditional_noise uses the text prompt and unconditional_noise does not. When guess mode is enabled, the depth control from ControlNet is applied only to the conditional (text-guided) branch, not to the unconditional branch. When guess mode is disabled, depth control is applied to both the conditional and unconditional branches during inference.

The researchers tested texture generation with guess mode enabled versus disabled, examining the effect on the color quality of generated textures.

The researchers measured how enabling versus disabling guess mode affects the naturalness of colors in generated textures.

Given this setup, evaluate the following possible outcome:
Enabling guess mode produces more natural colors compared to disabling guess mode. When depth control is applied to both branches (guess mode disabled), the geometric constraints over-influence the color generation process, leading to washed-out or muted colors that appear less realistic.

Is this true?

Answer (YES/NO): NO